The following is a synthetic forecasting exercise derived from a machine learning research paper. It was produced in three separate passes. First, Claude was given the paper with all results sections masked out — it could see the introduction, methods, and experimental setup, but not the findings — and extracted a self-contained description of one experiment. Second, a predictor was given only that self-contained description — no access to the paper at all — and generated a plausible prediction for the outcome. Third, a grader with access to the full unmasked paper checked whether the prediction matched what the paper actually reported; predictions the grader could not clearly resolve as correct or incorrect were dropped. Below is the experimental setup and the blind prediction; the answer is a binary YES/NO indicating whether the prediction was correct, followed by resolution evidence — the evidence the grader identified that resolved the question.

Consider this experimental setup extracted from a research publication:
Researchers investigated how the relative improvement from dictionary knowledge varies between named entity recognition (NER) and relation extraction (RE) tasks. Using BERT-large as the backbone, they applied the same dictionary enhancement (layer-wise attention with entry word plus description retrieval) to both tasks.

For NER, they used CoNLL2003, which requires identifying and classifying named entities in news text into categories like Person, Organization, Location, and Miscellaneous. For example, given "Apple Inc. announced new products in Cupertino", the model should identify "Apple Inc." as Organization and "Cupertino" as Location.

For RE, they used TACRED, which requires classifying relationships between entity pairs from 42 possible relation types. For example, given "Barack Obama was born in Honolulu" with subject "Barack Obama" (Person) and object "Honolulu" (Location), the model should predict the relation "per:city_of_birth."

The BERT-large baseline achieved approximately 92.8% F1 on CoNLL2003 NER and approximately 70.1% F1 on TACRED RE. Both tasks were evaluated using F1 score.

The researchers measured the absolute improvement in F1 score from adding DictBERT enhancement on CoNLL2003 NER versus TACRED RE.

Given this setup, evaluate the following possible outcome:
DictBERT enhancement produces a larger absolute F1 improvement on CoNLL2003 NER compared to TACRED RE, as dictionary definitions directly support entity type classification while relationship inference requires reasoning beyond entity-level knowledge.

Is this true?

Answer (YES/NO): NO